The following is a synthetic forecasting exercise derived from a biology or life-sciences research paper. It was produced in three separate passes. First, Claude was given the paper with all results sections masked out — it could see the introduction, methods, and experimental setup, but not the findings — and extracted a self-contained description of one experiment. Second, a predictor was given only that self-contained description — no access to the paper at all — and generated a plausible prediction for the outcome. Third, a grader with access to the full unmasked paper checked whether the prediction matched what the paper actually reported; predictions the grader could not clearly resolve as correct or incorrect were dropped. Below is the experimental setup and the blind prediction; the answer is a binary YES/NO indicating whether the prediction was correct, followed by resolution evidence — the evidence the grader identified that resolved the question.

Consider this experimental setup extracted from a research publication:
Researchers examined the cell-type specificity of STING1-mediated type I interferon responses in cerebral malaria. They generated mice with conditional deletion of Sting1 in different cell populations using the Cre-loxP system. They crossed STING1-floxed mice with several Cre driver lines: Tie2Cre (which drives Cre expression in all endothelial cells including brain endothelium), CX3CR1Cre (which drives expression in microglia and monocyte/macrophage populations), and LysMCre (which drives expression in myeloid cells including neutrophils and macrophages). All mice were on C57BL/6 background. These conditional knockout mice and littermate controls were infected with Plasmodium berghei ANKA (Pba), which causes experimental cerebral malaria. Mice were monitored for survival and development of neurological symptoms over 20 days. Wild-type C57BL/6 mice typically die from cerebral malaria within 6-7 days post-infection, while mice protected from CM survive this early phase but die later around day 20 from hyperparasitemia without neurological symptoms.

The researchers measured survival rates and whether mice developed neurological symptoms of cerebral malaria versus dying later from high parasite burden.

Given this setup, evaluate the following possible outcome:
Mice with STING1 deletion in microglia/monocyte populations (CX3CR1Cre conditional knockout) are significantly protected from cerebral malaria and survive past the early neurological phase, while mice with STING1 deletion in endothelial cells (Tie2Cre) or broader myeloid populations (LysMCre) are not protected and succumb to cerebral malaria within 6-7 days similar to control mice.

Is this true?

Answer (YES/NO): NO